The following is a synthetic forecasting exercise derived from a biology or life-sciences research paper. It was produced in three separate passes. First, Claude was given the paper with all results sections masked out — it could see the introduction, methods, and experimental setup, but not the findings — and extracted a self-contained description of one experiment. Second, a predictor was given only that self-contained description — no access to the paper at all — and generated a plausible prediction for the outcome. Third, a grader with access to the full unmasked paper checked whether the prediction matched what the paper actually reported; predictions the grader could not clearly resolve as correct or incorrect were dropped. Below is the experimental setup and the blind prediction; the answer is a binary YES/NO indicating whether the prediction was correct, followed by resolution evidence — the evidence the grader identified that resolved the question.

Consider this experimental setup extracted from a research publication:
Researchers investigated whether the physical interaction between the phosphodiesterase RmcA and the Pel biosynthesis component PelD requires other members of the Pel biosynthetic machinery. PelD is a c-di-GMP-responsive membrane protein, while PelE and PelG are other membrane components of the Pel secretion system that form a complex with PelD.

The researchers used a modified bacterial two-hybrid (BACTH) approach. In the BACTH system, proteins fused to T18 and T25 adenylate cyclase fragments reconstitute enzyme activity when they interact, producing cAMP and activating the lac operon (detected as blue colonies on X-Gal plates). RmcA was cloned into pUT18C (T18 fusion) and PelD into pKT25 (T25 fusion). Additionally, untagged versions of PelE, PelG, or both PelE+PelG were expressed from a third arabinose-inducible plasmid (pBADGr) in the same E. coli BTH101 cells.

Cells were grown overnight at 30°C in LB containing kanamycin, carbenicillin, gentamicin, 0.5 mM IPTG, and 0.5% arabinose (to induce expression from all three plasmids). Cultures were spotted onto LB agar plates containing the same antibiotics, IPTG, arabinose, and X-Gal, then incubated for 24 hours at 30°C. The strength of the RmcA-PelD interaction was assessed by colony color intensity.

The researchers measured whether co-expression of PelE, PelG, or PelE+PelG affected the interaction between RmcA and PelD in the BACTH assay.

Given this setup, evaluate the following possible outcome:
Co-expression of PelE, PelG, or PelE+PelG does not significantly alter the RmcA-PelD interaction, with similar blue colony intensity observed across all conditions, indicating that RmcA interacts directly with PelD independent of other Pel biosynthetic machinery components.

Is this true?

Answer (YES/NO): NO